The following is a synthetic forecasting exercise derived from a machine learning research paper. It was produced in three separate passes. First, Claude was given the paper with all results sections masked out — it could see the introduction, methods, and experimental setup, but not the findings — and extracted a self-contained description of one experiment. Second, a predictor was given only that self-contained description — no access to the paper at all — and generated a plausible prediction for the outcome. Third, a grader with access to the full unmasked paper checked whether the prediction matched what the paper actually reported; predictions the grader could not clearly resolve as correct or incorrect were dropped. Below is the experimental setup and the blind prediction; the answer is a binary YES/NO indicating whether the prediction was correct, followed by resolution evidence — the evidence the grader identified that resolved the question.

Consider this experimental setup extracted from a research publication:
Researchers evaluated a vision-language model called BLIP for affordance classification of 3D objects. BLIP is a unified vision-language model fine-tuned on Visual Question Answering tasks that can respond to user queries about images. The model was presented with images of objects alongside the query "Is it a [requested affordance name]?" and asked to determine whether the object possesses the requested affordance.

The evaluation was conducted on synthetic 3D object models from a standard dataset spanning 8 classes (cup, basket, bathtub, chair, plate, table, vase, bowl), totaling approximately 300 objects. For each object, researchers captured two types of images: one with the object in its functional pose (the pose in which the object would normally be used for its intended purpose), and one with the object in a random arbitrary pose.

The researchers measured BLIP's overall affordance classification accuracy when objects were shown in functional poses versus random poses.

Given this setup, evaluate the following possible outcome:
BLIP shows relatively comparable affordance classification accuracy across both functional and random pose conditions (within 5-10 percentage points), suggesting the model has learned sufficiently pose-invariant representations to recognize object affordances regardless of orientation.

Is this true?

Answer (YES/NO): NO